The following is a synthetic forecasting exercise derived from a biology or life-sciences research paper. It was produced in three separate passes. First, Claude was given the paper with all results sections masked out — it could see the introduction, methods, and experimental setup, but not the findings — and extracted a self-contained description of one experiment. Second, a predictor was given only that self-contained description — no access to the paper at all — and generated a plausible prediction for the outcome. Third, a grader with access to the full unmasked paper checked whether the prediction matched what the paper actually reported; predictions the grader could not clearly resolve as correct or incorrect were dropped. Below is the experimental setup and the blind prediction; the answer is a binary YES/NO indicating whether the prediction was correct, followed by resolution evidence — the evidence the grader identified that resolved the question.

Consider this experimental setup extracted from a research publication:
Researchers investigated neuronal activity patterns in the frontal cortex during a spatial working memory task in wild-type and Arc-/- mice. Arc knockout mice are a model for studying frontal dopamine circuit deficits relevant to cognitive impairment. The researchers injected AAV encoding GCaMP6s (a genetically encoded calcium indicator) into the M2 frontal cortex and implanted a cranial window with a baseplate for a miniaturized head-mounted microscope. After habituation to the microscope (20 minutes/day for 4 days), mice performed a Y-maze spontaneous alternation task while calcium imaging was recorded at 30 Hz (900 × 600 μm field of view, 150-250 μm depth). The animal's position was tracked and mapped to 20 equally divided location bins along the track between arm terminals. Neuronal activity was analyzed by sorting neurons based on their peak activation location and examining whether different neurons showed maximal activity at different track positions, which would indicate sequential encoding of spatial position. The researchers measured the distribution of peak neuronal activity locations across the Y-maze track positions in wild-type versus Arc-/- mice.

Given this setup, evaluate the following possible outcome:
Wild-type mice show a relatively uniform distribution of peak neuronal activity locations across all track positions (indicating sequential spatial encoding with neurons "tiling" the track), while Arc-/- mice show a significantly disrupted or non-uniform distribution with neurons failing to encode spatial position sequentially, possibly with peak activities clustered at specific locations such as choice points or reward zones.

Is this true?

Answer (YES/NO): NO